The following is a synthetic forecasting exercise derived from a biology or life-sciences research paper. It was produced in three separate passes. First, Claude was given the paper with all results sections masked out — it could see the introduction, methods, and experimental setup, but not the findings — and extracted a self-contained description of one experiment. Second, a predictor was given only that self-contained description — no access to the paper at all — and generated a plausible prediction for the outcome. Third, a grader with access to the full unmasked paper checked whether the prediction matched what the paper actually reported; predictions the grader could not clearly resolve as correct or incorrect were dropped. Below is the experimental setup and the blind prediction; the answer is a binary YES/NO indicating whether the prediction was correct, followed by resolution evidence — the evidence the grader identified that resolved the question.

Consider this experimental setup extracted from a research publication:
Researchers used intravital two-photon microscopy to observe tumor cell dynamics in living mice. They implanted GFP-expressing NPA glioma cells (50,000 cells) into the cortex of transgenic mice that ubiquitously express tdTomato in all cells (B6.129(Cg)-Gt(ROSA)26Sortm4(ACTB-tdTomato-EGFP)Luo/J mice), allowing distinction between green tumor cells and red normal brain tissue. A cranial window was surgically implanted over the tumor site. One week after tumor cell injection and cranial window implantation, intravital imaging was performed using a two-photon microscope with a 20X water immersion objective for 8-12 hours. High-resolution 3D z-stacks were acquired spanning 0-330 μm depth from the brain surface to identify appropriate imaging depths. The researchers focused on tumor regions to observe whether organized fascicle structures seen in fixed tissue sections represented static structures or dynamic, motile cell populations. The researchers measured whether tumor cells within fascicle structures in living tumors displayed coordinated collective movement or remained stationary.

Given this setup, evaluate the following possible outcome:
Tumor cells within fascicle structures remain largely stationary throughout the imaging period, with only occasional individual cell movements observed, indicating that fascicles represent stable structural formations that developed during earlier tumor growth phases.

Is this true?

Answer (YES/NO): NO